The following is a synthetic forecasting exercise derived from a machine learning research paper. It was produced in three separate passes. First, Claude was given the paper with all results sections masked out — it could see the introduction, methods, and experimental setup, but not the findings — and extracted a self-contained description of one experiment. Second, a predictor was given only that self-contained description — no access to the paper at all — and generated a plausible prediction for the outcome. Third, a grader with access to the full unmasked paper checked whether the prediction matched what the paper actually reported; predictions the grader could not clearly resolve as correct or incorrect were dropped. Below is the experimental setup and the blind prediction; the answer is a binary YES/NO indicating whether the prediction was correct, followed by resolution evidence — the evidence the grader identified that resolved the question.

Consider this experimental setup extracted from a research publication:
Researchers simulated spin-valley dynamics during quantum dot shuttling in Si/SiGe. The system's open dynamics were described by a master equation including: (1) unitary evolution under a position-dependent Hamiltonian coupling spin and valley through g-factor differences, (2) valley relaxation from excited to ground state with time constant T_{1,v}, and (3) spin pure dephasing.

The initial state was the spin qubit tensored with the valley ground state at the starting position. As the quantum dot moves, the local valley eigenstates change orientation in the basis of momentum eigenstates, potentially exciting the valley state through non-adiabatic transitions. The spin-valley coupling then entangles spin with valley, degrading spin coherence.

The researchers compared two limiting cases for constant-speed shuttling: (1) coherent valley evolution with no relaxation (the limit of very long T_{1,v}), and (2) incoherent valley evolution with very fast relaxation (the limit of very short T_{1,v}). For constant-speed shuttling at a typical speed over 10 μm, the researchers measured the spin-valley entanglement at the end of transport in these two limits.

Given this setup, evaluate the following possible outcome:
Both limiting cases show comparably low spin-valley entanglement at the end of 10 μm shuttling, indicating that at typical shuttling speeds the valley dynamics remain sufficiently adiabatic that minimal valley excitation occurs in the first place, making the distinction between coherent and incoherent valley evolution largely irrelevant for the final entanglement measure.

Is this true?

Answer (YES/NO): NO